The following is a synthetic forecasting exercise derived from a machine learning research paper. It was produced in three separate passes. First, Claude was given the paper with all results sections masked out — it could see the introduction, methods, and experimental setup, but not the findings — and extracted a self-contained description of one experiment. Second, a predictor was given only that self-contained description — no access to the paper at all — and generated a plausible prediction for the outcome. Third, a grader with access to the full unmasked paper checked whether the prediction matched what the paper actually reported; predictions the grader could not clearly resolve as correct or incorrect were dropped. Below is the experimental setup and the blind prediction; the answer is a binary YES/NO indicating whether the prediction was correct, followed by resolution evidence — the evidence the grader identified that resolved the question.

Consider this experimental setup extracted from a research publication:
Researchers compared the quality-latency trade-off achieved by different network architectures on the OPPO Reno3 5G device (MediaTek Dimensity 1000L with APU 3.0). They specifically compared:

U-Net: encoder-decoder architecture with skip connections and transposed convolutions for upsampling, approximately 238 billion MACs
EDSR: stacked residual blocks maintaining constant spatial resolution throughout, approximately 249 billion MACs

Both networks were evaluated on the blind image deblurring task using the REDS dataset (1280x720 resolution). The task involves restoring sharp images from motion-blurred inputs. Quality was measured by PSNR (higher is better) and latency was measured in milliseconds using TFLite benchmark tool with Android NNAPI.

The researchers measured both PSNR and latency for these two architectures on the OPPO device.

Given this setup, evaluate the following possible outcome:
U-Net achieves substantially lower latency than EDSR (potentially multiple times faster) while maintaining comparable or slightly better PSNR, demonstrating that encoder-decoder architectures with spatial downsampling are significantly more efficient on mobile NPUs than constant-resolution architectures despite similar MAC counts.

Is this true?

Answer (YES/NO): NO